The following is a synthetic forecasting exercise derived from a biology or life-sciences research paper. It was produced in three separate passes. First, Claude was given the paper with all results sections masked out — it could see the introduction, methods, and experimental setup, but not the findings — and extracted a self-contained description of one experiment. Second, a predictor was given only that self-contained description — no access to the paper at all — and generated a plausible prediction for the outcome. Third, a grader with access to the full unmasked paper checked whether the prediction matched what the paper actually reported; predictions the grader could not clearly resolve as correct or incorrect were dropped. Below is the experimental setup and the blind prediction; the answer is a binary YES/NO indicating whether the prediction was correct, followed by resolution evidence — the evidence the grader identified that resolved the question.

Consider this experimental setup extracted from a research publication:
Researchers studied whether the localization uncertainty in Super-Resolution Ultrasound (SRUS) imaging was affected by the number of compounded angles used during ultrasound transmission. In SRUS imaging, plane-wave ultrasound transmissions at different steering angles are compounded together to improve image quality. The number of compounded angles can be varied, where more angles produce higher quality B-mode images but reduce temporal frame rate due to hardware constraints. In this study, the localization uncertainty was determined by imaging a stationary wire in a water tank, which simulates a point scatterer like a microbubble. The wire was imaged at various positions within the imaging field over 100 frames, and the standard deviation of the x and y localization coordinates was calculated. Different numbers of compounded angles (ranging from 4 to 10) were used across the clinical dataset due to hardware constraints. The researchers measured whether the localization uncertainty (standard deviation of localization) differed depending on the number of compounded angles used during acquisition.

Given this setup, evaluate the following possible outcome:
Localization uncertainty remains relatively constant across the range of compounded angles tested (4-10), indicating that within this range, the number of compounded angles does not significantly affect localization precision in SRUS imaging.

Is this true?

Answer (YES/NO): YES